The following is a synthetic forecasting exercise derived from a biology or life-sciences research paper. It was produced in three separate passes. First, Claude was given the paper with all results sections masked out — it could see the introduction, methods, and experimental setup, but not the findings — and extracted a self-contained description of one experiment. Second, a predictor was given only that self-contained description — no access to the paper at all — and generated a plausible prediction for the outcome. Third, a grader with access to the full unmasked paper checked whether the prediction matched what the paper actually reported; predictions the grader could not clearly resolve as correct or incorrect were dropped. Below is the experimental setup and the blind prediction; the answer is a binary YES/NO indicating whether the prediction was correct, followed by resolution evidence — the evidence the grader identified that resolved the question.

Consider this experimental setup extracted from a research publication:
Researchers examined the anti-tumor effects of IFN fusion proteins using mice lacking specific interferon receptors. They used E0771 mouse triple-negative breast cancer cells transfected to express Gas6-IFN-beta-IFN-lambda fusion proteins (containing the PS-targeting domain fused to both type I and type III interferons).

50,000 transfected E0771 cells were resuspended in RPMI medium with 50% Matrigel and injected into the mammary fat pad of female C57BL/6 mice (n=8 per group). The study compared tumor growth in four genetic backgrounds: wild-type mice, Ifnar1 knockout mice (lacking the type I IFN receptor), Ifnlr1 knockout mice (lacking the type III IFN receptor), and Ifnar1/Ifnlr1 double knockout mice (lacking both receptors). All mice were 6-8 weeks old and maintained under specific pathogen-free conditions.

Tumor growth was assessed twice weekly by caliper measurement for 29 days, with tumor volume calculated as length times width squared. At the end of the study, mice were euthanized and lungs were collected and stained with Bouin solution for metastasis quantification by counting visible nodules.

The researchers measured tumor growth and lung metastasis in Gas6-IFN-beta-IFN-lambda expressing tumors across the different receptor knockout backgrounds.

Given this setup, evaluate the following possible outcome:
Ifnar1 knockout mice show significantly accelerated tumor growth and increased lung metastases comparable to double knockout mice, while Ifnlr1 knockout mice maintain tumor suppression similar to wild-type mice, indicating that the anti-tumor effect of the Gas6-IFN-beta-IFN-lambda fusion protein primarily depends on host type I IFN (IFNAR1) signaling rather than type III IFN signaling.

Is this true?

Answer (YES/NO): NO